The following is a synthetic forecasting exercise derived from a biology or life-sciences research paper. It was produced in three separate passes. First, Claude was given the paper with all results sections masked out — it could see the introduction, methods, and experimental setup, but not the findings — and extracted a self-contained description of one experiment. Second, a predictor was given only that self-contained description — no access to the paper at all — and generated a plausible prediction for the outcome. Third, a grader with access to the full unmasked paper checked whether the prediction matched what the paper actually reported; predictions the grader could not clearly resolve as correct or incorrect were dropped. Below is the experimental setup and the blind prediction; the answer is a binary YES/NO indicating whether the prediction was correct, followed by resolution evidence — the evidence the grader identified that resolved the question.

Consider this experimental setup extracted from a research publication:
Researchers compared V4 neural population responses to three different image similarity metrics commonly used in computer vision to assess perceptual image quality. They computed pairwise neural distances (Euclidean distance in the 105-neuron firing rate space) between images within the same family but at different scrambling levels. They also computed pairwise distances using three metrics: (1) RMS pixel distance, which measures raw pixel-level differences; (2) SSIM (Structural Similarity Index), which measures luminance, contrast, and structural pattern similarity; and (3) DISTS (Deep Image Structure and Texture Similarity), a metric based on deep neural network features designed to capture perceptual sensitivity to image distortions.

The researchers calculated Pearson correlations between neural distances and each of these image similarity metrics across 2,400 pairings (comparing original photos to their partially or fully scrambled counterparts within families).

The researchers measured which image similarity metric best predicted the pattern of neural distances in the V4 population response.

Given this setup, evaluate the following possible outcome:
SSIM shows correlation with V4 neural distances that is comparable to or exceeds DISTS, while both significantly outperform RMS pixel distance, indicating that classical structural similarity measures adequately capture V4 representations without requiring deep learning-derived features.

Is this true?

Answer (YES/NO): NO